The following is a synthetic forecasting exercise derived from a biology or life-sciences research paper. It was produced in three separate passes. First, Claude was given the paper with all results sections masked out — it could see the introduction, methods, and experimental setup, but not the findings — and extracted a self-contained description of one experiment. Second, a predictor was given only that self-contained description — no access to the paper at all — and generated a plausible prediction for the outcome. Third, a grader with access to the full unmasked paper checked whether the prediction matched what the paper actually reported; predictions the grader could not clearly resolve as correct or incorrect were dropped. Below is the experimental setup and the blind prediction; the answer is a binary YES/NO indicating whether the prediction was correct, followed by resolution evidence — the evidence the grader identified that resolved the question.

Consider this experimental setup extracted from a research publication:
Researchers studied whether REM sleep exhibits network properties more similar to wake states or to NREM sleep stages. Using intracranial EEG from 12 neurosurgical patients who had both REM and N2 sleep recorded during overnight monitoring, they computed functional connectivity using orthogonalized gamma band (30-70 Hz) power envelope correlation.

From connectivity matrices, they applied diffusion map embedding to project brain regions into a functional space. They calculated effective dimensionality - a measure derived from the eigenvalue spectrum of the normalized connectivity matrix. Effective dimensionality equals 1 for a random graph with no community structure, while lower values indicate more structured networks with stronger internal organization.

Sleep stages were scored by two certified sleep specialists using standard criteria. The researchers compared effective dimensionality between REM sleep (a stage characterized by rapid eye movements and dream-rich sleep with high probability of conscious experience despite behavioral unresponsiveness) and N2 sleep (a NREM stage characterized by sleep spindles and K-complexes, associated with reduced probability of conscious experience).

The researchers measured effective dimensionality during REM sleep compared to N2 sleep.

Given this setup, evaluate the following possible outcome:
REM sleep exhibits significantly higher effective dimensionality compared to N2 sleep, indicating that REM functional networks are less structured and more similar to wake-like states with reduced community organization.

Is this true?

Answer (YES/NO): YES